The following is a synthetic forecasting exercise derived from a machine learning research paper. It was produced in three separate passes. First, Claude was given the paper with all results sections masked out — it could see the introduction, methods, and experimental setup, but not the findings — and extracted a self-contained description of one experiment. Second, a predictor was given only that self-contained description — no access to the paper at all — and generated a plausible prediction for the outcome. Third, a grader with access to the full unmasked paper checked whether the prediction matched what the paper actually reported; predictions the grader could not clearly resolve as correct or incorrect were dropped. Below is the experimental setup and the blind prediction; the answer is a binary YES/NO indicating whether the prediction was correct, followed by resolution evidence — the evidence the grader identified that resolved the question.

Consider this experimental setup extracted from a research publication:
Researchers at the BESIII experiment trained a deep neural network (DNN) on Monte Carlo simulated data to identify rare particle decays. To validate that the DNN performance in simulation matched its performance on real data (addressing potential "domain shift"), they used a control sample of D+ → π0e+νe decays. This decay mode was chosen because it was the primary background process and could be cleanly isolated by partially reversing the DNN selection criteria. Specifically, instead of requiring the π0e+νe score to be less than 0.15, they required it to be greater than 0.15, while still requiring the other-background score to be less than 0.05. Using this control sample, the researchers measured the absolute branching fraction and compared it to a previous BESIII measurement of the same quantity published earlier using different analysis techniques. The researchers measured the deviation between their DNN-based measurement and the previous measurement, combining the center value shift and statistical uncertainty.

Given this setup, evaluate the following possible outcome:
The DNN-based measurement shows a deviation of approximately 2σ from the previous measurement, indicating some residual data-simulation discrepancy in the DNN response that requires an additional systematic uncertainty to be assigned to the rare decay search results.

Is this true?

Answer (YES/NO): NO